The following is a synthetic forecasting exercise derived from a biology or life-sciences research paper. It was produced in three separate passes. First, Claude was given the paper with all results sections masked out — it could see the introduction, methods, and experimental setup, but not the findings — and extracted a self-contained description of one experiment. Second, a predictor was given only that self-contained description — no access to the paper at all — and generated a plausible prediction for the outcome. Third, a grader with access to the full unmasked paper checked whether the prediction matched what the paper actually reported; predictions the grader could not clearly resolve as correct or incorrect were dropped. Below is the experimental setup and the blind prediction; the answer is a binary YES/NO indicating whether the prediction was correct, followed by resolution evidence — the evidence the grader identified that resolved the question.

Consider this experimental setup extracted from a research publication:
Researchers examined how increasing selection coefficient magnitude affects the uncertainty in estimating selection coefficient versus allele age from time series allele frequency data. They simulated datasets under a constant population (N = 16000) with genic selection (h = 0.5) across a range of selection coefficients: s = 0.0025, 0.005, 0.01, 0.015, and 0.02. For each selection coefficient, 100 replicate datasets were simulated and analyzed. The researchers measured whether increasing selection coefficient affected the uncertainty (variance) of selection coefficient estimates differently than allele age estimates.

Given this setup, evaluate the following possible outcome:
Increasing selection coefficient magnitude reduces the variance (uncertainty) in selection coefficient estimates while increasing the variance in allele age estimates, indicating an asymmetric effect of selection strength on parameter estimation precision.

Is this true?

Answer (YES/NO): NO